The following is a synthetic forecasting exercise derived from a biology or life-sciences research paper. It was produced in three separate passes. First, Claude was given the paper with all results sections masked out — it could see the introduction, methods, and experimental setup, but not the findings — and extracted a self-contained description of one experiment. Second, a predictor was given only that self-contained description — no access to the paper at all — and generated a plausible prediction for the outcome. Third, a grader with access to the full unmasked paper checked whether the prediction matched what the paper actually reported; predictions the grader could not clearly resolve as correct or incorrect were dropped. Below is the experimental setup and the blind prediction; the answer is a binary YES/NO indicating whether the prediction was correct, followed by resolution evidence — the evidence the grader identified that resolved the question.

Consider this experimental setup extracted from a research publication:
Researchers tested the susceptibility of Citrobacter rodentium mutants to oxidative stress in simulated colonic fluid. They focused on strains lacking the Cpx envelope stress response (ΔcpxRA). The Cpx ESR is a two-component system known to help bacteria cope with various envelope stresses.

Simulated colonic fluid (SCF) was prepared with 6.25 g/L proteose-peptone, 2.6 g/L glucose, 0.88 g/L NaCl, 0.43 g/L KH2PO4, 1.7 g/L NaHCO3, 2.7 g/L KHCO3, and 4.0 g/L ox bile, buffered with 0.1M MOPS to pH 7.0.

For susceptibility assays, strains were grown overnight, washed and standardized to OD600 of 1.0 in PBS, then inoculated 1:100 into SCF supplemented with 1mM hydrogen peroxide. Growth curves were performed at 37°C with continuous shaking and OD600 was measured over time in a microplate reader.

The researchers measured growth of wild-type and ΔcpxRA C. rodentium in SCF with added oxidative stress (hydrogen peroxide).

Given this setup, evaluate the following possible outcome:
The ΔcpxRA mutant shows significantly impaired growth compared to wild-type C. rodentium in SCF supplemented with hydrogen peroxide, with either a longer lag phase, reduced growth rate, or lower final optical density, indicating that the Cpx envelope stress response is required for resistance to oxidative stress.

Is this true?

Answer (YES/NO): YES